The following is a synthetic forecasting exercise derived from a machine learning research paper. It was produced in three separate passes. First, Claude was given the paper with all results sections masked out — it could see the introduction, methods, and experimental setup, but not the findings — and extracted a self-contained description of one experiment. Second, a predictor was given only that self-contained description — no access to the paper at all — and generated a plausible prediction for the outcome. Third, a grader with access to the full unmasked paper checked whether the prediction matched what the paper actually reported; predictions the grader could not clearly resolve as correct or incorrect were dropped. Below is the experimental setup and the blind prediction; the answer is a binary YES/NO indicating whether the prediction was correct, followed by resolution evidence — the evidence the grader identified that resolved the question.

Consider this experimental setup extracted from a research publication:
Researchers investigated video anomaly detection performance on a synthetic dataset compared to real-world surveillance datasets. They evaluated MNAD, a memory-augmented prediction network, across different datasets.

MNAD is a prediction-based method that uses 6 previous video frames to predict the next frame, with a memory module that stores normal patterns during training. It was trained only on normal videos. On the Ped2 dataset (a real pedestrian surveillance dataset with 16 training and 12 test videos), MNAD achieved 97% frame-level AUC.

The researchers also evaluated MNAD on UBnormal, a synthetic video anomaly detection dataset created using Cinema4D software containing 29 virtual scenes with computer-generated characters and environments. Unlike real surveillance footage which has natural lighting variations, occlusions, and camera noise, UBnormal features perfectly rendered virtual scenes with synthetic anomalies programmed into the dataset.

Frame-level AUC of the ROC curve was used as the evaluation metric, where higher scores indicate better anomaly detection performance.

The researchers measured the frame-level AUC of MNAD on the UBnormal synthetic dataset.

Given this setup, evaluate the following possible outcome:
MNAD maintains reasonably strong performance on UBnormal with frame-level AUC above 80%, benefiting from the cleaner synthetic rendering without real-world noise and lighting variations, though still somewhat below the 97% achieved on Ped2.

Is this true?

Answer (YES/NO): NO